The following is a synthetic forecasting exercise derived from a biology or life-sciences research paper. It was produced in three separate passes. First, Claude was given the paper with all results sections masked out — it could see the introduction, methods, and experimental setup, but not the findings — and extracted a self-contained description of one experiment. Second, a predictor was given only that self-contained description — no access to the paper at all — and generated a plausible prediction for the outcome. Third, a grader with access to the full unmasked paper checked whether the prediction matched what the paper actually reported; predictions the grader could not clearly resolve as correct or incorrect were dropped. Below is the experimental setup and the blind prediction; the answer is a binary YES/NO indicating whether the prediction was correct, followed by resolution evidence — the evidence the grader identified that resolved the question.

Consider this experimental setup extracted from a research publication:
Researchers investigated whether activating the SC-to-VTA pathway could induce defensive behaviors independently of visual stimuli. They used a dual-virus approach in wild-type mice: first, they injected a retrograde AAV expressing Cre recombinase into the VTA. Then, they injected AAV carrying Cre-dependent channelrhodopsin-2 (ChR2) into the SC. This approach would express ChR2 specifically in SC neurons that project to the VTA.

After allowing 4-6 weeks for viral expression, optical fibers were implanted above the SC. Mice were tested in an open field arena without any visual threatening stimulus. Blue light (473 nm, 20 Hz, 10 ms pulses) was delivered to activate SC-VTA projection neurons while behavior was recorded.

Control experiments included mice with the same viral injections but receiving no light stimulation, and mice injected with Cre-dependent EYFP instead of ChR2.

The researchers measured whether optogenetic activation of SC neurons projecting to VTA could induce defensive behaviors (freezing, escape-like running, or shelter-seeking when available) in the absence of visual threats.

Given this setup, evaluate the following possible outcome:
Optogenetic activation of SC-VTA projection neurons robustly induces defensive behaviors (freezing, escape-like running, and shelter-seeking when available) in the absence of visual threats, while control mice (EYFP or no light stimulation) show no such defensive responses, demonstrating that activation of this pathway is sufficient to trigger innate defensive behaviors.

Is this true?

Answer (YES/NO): YES